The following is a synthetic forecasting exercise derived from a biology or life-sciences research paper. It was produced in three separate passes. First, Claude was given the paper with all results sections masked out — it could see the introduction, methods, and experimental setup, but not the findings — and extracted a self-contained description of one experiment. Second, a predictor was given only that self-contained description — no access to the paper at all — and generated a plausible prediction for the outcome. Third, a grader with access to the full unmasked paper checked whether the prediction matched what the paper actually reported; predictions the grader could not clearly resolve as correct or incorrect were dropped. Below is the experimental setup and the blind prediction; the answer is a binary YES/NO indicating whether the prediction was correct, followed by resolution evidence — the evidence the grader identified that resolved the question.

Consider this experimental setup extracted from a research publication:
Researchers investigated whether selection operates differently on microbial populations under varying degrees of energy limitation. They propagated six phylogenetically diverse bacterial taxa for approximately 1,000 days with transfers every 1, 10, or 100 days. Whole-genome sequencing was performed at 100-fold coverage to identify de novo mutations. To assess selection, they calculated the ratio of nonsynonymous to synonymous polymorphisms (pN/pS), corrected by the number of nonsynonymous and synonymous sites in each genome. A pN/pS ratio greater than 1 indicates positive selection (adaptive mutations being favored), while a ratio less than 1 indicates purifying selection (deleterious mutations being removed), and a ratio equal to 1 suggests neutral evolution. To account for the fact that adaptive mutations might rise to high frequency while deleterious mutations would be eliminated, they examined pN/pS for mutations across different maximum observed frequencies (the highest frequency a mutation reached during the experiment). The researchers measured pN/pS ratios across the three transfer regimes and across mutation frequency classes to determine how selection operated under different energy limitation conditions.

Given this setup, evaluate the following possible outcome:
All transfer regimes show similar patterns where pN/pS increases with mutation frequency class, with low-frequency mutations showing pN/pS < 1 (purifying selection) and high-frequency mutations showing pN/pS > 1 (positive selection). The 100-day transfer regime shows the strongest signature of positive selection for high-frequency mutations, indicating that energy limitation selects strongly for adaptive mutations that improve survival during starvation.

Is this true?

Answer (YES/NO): NO